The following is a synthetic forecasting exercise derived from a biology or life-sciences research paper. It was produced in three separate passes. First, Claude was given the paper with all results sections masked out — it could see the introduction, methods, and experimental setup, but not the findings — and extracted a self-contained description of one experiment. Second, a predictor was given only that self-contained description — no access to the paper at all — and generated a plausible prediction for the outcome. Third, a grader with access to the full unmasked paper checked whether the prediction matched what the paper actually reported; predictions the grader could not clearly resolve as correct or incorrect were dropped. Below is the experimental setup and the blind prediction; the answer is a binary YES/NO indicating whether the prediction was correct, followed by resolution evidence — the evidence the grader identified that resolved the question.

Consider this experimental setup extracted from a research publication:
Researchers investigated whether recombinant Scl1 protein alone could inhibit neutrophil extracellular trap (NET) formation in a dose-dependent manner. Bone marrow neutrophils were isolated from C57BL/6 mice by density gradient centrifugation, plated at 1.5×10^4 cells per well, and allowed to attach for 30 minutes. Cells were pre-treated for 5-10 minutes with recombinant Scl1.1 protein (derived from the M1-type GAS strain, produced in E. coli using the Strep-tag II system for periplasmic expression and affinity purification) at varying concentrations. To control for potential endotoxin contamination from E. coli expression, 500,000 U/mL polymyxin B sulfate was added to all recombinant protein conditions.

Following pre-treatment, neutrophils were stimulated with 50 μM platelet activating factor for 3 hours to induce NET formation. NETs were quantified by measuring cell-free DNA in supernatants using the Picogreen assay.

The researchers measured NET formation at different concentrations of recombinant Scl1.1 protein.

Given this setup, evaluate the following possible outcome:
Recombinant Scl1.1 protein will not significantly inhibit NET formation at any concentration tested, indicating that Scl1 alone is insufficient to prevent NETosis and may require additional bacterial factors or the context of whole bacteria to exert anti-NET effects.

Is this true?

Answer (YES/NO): NO